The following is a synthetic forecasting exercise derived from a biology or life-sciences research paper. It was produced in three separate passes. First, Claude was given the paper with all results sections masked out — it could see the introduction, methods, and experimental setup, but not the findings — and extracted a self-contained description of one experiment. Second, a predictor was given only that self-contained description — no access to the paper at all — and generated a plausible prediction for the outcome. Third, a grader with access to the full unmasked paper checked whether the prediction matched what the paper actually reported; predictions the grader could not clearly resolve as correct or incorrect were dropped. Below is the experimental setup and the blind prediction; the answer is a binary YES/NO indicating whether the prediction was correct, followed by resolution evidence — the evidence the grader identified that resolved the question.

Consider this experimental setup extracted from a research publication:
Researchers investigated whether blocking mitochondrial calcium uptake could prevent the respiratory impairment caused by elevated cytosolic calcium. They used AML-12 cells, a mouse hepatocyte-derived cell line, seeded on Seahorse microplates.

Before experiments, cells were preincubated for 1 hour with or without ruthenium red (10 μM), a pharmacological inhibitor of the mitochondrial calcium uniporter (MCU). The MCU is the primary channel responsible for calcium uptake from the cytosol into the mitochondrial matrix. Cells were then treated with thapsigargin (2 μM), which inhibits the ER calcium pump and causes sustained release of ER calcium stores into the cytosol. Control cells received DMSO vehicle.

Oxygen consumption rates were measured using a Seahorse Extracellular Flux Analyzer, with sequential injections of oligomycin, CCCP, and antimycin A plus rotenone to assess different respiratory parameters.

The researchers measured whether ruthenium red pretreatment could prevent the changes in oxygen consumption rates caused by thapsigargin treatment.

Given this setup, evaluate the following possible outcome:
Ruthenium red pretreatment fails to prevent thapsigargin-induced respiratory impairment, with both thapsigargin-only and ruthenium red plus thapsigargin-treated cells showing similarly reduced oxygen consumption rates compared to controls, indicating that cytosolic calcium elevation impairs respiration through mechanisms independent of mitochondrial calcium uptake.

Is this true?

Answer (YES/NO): NO